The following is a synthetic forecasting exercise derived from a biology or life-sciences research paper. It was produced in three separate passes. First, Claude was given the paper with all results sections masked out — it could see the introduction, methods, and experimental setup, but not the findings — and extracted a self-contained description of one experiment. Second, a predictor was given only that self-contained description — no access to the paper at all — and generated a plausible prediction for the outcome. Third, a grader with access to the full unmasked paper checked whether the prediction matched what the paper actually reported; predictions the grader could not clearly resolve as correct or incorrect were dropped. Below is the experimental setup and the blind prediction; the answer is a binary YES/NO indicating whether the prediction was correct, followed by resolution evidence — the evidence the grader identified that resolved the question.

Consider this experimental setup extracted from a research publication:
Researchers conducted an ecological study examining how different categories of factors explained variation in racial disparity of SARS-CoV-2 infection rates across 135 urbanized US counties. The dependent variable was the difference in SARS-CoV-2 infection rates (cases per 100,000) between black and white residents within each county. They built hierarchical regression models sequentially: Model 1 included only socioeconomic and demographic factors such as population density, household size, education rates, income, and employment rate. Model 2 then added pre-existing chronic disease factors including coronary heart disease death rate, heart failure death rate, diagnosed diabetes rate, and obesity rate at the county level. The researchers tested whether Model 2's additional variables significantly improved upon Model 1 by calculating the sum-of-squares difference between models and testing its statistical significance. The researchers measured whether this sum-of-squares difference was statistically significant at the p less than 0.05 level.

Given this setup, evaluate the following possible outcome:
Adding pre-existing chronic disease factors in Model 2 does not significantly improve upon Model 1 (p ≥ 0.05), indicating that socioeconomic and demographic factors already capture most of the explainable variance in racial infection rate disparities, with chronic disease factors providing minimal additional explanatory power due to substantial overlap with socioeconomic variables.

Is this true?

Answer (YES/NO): YES